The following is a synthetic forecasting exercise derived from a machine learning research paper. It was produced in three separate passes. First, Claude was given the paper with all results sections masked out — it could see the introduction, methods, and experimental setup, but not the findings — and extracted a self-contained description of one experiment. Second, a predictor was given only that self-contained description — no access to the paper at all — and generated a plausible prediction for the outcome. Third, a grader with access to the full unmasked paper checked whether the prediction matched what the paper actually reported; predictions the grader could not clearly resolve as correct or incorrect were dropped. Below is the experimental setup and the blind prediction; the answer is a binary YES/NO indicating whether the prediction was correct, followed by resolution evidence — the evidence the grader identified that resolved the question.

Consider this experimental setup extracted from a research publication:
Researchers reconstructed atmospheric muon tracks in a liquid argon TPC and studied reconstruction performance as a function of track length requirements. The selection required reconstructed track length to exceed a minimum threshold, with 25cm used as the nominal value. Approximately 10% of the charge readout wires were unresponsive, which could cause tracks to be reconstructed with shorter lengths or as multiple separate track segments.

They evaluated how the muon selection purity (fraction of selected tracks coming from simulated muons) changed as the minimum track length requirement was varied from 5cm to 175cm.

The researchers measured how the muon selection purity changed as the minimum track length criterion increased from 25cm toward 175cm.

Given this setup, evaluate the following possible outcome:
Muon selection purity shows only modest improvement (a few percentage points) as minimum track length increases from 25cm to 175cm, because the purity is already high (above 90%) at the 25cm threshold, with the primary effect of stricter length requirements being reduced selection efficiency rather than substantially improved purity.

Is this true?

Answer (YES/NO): YES